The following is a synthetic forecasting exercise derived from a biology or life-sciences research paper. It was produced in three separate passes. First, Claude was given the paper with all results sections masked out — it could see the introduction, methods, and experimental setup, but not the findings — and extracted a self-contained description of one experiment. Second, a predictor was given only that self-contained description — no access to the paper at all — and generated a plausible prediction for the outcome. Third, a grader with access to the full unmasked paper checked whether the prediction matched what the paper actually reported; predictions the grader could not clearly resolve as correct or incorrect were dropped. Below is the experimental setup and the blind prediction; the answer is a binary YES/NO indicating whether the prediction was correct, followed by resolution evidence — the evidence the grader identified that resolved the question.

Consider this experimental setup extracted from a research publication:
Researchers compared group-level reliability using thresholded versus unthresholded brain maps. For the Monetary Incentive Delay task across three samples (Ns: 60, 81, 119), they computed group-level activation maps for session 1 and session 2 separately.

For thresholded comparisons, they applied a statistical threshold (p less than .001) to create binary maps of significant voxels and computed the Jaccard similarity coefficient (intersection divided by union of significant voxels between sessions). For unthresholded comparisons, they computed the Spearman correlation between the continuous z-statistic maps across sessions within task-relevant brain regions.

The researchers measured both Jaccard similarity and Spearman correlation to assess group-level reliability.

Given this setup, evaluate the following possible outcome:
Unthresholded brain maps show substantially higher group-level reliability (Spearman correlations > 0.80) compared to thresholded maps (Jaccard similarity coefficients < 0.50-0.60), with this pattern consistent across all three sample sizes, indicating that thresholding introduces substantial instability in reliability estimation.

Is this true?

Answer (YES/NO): NO